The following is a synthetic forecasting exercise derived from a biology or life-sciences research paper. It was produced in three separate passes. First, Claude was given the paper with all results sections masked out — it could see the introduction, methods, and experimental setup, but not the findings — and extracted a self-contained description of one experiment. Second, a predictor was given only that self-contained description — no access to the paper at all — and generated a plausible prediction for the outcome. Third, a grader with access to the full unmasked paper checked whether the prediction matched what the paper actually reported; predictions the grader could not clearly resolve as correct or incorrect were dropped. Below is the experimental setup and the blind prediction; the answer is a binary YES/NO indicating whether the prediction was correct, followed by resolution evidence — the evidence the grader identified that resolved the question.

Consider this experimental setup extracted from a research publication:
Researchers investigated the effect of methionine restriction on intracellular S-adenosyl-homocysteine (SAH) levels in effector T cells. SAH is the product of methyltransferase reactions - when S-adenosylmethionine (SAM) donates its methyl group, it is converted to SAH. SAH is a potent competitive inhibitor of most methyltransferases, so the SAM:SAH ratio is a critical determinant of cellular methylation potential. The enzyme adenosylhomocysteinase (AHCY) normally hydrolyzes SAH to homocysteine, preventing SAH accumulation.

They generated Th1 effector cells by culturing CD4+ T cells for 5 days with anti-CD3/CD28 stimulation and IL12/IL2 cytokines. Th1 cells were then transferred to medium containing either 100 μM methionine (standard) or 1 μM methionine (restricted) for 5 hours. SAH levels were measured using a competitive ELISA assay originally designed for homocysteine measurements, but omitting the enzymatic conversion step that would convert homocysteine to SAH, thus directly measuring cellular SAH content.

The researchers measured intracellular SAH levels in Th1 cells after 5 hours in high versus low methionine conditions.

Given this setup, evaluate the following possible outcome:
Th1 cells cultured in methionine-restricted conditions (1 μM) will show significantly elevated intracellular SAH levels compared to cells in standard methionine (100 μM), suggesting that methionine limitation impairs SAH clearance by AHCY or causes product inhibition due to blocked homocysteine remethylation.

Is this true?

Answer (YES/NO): NO